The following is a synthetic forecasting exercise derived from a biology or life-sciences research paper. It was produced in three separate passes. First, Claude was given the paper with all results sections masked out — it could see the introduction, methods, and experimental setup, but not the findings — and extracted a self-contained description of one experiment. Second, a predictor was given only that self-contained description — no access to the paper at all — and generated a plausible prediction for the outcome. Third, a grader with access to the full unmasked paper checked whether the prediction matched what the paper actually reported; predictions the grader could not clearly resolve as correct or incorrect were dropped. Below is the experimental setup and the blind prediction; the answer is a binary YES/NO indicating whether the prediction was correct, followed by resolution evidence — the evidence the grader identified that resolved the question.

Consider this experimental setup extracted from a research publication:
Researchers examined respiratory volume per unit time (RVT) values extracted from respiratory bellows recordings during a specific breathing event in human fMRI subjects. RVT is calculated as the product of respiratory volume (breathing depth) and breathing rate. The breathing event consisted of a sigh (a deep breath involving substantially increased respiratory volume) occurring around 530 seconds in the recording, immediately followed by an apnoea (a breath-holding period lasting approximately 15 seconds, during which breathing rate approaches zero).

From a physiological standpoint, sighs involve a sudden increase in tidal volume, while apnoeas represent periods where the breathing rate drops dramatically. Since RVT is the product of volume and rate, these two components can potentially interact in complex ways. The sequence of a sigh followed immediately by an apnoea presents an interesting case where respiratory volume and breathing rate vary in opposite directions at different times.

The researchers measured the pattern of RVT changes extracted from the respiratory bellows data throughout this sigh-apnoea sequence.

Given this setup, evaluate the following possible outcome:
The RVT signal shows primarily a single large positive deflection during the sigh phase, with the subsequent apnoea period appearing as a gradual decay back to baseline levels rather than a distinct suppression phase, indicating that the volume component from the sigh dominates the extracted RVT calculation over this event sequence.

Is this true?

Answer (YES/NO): NO